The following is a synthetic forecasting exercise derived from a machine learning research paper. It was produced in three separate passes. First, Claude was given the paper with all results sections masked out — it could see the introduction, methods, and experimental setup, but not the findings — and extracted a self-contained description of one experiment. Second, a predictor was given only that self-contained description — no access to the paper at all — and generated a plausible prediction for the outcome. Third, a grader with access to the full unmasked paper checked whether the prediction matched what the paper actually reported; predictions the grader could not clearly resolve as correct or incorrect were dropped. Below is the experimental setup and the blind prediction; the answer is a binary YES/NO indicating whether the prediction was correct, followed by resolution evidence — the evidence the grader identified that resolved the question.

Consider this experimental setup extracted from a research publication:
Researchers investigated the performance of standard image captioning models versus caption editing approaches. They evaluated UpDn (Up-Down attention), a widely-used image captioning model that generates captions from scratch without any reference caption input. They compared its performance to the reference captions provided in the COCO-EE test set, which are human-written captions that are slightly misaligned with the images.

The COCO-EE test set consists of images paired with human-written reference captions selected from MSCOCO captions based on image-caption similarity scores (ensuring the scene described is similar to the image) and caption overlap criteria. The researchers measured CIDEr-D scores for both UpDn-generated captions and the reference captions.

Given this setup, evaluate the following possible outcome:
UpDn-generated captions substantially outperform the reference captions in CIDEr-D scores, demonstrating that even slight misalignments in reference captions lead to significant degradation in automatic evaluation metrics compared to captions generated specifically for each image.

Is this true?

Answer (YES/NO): YES